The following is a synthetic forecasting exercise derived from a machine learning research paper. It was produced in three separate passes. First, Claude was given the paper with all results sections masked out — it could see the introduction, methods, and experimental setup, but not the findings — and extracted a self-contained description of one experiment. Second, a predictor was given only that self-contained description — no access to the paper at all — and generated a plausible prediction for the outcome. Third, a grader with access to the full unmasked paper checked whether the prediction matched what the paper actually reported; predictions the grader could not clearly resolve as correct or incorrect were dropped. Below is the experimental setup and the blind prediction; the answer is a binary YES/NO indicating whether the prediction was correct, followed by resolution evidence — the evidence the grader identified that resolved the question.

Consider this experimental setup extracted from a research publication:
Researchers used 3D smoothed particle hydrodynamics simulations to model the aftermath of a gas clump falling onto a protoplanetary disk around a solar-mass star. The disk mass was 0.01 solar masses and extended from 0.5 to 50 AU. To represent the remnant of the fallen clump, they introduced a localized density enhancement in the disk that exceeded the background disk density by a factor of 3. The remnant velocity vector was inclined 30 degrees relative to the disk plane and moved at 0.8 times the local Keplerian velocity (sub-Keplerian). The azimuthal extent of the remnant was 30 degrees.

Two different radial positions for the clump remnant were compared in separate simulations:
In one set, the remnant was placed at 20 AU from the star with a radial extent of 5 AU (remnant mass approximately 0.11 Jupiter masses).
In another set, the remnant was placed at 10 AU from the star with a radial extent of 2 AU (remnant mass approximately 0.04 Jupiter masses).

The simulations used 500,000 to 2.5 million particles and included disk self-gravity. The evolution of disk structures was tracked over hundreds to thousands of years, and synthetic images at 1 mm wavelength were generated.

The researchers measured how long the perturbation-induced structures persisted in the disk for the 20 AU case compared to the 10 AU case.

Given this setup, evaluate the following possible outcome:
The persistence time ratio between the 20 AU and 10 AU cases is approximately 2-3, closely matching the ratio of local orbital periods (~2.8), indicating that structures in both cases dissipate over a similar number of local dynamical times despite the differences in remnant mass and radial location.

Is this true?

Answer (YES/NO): NO